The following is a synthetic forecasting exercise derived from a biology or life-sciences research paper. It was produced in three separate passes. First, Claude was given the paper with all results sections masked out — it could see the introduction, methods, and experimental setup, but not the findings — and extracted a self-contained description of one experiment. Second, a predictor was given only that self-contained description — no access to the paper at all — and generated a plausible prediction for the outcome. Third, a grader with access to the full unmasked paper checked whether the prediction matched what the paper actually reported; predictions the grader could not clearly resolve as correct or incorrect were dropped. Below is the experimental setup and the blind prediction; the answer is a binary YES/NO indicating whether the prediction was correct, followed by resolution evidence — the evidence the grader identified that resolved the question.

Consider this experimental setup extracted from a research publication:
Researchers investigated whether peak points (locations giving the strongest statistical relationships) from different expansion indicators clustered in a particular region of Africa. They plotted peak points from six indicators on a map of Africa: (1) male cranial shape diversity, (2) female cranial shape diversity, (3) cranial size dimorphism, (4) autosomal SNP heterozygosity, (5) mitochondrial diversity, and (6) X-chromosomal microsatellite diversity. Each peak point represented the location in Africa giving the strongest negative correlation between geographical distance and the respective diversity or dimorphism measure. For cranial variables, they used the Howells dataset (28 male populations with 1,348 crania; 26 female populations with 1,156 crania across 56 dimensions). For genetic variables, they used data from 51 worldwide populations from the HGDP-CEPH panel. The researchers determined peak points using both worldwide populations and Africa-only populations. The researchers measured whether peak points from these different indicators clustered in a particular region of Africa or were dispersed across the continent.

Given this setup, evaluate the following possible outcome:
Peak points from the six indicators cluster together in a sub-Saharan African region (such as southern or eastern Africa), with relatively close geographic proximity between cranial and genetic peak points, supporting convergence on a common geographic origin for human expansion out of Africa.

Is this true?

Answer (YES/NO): YES